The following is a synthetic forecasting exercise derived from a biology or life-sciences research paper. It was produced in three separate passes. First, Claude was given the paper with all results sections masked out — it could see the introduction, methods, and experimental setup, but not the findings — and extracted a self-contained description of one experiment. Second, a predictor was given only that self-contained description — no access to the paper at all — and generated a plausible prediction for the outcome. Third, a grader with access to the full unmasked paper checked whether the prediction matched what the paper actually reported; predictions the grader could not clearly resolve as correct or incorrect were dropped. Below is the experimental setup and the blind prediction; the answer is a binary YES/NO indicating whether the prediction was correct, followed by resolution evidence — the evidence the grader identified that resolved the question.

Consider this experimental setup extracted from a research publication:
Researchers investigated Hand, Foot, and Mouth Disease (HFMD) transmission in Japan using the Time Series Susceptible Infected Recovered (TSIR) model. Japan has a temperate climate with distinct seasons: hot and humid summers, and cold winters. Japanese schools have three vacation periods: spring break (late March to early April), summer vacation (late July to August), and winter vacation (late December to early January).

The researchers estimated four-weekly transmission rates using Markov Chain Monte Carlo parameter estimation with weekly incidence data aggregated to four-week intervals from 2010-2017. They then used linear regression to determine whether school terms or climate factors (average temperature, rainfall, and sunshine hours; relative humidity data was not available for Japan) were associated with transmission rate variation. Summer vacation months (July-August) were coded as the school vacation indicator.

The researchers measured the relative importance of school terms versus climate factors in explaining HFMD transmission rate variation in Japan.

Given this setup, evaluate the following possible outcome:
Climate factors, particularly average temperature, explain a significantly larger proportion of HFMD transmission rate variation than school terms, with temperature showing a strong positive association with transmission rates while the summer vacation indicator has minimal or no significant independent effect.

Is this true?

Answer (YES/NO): NO